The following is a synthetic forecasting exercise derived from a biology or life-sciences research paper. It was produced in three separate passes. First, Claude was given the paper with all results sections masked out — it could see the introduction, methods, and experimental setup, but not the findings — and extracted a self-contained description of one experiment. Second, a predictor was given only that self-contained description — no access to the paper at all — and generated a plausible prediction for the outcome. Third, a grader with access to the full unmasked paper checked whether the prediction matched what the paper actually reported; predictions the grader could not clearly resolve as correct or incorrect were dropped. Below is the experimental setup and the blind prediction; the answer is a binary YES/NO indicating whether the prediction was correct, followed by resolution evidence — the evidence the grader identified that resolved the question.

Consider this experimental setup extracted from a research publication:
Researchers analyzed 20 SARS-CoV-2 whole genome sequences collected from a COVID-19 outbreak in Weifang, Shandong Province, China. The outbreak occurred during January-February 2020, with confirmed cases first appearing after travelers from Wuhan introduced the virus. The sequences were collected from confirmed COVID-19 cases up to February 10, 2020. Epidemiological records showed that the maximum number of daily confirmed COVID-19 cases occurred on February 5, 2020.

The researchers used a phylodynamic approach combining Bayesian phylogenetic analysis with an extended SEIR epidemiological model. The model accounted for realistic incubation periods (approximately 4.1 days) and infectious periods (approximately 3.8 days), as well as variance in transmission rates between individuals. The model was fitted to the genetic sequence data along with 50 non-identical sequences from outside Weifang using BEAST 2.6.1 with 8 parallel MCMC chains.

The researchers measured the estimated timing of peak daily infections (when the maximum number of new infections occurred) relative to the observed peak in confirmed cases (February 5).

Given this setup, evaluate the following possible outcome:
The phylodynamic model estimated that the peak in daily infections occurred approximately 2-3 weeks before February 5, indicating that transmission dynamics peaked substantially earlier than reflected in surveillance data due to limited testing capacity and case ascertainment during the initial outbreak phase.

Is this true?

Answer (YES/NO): NO